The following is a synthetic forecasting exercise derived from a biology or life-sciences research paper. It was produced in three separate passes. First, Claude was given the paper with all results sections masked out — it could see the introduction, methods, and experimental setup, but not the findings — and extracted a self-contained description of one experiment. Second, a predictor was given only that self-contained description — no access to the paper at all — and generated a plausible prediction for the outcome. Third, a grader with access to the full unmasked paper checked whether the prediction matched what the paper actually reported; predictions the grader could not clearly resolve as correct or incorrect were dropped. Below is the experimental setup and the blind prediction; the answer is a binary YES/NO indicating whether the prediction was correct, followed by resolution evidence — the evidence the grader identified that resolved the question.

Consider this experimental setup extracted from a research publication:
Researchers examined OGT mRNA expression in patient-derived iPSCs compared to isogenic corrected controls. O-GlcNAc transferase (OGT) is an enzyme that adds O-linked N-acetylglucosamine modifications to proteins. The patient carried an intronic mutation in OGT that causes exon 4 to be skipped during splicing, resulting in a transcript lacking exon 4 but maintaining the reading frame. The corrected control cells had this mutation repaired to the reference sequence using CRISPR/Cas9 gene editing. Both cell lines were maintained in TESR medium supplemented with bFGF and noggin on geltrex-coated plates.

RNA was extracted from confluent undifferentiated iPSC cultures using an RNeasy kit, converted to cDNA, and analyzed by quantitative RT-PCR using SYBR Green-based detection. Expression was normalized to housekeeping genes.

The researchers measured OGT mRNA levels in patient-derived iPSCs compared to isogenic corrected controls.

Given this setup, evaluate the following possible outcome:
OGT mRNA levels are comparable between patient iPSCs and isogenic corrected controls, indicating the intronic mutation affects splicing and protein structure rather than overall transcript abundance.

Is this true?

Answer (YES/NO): NO